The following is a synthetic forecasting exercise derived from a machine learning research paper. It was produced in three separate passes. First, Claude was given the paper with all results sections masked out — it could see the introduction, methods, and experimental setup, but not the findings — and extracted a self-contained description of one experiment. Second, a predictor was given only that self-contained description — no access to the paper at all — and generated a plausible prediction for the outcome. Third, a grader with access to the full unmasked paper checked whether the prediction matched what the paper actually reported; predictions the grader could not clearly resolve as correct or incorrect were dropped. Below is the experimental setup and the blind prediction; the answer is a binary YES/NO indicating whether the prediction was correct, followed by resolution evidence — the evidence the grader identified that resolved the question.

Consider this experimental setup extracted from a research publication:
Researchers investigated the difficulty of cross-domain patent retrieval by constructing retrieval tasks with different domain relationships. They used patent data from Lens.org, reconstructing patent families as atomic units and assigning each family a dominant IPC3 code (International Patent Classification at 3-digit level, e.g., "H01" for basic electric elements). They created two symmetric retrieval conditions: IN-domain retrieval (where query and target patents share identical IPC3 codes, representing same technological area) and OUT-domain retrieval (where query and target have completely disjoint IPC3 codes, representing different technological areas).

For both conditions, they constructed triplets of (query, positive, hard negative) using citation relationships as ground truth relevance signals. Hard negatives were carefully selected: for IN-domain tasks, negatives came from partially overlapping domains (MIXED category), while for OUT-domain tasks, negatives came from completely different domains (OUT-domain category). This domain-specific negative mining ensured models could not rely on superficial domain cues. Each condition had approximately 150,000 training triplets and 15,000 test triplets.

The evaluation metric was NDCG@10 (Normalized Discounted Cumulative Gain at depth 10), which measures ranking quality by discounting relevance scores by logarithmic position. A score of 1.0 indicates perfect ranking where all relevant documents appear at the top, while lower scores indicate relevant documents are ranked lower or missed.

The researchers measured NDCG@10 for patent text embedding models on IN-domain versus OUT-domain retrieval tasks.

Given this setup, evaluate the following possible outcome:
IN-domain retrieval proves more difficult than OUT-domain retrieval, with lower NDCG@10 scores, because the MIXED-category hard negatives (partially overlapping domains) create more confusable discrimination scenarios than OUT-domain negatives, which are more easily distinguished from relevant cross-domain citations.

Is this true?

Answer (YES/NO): NO